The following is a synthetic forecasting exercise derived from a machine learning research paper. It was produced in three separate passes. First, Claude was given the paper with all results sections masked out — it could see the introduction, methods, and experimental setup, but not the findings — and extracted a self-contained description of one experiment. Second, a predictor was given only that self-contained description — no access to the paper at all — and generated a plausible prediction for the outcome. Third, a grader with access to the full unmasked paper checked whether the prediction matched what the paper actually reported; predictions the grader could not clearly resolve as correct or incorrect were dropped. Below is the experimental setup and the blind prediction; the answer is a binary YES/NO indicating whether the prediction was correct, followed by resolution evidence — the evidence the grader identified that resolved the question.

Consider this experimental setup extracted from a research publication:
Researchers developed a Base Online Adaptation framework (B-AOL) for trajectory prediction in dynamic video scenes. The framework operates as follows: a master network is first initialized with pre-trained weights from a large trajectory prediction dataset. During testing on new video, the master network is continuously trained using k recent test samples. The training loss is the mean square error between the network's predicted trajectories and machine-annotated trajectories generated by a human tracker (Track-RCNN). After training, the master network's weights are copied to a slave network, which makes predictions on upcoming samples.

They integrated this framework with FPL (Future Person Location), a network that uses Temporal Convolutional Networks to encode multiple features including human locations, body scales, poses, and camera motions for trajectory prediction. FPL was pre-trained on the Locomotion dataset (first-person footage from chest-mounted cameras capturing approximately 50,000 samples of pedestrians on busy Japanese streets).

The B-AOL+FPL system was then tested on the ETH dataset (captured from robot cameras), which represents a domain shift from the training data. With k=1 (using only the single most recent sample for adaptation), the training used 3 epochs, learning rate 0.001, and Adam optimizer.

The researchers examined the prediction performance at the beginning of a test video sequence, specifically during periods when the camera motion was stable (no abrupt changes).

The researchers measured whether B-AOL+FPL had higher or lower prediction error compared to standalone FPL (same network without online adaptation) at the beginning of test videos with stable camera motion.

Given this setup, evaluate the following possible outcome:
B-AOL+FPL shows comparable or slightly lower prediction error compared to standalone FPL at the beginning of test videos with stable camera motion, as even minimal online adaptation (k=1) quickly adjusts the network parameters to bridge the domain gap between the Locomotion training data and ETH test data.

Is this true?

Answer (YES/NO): NO